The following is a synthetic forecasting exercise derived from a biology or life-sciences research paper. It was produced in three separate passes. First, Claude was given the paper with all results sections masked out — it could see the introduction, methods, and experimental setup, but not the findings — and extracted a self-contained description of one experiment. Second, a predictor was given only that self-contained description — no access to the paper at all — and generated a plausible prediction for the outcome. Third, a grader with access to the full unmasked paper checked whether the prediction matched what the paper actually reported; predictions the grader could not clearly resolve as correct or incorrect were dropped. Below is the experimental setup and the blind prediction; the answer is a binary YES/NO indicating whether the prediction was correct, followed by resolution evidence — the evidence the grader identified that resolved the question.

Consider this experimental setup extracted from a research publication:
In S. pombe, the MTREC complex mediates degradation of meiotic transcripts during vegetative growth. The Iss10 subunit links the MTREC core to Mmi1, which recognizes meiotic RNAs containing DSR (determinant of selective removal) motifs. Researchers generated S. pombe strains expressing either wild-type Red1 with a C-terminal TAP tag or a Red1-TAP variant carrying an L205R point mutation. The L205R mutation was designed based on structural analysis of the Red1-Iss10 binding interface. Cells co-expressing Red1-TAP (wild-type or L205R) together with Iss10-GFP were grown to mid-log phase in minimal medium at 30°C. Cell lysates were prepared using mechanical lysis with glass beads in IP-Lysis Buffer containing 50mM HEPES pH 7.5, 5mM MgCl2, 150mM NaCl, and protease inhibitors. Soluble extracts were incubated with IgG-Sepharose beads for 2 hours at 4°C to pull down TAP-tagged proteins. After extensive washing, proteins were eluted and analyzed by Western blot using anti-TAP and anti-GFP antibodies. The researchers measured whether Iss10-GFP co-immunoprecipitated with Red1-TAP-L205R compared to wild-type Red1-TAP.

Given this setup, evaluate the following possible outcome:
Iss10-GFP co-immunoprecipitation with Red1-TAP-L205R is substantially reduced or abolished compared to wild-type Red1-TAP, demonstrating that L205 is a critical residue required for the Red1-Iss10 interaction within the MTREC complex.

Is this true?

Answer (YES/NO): YES